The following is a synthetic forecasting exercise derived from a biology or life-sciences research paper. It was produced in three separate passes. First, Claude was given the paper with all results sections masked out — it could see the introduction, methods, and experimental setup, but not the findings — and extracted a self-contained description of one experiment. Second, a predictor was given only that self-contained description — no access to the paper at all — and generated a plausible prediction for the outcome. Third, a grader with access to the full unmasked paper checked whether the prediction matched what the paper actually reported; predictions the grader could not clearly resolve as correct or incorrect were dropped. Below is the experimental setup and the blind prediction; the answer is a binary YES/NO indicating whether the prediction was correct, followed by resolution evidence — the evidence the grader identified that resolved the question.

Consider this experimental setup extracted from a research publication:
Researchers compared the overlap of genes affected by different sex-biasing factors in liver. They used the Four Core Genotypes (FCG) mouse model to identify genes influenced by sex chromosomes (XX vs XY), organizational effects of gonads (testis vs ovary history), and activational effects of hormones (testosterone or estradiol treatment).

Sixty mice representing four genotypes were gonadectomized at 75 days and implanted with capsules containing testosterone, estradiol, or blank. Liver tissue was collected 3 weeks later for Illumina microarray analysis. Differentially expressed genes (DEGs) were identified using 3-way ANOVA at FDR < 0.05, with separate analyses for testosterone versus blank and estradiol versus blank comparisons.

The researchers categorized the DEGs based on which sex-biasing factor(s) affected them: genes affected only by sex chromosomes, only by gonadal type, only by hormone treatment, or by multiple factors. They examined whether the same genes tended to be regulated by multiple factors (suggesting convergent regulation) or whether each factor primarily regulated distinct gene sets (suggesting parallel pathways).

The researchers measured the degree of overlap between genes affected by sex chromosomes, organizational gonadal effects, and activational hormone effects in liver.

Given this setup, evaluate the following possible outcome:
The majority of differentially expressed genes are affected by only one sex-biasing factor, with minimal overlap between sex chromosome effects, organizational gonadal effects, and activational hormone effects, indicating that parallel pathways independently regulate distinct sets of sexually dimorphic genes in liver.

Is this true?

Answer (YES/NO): YES